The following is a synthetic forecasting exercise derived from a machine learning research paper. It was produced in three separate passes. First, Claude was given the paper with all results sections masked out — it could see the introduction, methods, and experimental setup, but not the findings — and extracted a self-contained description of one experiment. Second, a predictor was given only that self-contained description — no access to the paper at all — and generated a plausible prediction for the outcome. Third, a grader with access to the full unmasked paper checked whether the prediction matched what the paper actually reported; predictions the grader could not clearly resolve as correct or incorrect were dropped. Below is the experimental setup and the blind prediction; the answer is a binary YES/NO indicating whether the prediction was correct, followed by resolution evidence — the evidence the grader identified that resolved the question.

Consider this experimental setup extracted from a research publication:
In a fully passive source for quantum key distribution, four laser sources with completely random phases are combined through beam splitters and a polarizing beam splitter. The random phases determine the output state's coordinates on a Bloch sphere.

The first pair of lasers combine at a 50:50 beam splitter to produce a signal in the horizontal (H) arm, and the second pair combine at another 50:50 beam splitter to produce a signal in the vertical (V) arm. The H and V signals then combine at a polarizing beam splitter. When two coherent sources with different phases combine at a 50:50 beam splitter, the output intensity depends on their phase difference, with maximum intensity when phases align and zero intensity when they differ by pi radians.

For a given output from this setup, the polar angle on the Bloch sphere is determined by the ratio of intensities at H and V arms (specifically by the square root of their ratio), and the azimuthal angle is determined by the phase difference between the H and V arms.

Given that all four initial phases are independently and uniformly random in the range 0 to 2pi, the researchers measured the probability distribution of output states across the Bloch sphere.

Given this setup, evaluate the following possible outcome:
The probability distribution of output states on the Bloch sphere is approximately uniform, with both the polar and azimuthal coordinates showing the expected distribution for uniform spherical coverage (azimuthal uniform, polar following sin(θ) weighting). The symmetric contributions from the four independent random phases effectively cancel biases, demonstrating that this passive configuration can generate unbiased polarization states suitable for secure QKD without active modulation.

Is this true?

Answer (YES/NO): NO